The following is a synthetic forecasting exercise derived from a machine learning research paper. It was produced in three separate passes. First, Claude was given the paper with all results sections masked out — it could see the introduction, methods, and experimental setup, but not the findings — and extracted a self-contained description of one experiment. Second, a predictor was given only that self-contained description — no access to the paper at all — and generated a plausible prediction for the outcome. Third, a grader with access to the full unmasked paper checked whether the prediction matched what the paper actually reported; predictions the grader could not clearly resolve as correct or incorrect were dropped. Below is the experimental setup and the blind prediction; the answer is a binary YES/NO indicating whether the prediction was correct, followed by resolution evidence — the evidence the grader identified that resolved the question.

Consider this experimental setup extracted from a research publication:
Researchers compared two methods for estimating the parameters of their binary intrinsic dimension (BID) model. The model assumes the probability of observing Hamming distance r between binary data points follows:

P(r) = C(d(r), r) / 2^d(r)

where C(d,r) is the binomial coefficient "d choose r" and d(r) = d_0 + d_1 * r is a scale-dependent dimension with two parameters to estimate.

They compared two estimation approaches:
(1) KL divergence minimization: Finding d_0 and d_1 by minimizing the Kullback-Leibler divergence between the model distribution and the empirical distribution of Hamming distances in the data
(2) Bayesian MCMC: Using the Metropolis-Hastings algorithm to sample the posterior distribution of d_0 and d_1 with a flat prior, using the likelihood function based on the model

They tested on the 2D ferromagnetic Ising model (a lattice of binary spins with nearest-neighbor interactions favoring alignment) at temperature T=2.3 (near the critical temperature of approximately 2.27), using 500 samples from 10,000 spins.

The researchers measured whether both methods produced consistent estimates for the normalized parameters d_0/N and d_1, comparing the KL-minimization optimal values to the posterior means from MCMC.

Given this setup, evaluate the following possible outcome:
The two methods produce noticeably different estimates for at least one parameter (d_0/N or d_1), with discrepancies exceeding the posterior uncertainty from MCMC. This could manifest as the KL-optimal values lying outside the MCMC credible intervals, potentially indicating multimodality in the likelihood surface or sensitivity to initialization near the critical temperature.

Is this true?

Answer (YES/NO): NO